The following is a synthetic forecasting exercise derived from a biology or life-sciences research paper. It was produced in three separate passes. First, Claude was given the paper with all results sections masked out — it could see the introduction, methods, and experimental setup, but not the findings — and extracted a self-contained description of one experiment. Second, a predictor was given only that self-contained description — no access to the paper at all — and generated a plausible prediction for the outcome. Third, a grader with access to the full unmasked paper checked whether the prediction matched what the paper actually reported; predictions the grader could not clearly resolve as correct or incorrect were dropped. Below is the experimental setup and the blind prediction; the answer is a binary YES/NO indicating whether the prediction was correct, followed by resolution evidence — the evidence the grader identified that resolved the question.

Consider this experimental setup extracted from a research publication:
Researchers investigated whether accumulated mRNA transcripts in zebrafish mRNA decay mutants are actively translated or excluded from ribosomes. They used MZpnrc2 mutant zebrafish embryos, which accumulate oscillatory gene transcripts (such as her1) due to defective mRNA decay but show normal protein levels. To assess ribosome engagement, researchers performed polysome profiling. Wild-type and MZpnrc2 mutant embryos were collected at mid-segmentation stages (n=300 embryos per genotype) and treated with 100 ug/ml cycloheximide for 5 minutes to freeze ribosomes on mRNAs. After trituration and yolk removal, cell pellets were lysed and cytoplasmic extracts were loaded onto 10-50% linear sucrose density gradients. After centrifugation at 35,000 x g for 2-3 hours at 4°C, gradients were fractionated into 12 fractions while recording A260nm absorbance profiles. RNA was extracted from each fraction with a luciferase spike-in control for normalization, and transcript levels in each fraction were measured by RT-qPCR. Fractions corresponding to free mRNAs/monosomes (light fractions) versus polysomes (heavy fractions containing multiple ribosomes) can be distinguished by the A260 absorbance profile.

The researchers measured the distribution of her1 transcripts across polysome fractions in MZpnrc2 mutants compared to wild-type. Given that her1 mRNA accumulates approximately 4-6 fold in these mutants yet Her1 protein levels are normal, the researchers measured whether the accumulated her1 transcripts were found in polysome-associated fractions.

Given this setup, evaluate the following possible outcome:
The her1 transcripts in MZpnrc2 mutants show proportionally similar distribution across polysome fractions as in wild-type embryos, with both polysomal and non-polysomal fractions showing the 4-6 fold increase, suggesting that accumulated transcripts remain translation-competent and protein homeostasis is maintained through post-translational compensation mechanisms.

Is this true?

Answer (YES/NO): NO